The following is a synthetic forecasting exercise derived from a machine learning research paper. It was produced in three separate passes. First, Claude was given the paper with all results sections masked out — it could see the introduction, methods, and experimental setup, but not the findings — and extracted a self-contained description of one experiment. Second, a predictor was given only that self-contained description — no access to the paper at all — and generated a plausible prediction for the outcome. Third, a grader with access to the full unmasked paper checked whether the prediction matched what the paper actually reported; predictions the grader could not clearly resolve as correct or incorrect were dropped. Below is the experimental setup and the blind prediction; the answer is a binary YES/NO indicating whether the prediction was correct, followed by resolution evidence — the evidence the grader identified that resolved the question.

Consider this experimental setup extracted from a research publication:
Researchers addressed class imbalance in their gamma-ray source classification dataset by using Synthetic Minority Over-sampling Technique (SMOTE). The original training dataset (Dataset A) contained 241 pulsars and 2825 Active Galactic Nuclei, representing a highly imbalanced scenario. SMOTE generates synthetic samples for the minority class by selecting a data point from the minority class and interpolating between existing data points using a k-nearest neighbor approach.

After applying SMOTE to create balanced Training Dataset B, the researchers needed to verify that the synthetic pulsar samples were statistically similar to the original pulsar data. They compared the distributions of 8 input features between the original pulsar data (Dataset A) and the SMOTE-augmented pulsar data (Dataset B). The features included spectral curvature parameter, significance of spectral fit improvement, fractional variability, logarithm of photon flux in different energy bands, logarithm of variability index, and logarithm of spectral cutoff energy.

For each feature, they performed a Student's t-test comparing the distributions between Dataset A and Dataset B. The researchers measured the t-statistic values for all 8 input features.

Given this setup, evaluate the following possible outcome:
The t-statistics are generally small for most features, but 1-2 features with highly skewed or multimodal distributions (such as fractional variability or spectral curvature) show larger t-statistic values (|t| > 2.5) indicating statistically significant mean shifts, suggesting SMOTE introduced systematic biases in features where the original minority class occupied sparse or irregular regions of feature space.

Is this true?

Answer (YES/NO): NO